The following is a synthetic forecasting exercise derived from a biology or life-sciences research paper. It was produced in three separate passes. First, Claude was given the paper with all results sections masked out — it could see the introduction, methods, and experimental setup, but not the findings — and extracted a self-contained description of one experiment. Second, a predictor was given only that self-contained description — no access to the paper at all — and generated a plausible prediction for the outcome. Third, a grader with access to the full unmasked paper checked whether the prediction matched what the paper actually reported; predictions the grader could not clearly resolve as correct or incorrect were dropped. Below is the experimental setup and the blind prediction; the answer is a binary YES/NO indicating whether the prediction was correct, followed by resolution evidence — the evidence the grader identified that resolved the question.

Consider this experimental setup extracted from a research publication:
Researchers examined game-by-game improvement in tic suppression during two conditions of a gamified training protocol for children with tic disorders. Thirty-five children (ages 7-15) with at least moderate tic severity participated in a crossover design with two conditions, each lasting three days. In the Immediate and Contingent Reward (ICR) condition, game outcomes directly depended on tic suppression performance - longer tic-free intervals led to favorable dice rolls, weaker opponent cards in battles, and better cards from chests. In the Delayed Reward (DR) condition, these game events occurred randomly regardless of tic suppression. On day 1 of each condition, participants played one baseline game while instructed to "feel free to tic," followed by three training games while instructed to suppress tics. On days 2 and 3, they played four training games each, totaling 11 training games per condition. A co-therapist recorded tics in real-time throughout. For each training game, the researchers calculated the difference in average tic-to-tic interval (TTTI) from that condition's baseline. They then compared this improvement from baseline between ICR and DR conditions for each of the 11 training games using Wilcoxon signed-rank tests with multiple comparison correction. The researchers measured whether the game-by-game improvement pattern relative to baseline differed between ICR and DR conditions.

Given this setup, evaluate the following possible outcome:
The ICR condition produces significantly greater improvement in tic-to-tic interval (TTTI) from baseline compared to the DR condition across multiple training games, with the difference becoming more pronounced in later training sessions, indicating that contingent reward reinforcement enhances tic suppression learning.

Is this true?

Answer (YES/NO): YES